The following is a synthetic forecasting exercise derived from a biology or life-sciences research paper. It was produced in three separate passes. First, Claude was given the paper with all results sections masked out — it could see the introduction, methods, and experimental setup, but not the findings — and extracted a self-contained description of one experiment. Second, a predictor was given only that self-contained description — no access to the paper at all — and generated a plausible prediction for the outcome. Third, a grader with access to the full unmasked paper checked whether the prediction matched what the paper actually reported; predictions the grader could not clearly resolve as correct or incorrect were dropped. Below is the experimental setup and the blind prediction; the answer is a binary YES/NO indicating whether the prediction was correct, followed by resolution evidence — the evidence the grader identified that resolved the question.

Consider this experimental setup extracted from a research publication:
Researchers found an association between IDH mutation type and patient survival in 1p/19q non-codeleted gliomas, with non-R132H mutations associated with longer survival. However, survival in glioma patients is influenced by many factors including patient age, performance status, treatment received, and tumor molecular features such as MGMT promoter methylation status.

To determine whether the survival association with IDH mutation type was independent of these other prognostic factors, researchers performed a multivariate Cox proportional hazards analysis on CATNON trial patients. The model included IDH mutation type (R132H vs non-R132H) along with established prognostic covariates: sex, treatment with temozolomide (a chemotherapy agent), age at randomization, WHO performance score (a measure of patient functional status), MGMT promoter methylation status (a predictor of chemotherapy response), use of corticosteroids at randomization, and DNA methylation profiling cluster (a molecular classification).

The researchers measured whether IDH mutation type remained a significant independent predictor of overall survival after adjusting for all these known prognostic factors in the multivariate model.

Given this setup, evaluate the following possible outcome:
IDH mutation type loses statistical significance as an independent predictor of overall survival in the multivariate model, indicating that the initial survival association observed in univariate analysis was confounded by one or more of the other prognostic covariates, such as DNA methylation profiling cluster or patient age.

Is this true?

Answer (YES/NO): NO